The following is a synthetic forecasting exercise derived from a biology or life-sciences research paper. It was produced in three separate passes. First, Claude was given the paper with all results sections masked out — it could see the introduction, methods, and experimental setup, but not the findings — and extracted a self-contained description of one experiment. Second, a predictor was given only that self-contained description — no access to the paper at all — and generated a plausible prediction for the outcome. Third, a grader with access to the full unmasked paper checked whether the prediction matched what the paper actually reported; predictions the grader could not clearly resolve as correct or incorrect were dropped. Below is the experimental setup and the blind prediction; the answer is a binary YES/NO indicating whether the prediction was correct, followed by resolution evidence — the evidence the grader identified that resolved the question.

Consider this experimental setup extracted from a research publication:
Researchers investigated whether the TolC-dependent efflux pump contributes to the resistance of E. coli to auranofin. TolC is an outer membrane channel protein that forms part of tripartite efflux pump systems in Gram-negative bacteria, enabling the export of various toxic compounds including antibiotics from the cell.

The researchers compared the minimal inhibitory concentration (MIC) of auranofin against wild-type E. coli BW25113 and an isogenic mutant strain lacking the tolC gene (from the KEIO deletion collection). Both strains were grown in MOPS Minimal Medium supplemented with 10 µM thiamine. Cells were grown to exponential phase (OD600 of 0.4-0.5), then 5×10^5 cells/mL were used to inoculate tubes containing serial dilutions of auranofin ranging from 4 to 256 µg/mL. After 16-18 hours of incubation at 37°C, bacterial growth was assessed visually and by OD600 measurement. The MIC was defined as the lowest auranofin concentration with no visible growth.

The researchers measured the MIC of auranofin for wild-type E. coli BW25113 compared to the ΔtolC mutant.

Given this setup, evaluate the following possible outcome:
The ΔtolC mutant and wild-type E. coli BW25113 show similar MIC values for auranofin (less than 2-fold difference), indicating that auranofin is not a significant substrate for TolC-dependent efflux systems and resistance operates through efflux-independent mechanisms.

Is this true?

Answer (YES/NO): NO